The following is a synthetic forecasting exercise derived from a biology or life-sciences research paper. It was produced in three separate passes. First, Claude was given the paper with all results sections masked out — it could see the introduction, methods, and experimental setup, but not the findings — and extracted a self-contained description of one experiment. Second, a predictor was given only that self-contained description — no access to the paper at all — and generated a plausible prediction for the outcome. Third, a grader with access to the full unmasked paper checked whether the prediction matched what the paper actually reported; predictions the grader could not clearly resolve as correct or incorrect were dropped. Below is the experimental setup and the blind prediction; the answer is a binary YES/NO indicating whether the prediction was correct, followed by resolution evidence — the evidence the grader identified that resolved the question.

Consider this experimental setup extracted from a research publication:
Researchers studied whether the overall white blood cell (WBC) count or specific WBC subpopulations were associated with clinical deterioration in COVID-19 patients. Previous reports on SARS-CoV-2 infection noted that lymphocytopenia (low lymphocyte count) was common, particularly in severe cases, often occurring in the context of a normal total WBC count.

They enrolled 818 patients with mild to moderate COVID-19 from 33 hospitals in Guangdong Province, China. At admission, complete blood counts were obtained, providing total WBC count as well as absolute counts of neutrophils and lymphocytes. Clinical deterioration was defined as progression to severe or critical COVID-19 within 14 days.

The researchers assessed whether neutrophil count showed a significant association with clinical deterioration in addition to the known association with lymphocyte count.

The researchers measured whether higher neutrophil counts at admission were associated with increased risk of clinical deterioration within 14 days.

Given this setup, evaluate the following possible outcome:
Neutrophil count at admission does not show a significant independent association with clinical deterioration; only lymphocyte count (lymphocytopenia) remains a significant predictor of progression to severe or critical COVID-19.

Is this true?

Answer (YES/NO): NO